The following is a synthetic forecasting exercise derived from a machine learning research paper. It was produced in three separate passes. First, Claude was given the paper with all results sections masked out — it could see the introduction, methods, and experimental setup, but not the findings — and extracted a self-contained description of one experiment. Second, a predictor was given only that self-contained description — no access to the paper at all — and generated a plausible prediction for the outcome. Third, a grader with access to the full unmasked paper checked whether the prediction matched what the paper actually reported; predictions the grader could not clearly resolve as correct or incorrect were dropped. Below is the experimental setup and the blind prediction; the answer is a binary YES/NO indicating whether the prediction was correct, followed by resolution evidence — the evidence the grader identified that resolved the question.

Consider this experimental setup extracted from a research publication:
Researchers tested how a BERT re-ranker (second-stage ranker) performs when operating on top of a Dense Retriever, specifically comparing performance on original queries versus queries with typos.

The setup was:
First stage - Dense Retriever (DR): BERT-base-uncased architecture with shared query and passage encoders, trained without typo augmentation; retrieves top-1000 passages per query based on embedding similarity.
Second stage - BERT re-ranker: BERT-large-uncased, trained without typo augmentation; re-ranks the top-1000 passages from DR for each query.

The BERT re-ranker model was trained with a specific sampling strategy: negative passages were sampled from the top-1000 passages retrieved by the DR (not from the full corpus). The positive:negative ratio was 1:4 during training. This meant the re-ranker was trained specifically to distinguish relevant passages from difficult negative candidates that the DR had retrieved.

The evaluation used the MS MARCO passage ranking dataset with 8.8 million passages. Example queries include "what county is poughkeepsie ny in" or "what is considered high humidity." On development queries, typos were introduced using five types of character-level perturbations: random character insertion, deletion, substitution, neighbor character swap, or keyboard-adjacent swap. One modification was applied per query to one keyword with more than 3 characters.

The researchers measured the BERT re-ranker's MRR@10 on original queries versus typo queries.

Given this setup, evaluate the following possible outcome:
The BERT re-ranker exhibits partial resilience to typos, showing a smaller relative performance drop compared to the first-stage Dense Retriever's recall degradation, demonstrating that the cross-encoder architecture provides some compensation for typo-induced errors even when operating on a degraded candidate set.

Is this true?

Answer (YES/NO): YES